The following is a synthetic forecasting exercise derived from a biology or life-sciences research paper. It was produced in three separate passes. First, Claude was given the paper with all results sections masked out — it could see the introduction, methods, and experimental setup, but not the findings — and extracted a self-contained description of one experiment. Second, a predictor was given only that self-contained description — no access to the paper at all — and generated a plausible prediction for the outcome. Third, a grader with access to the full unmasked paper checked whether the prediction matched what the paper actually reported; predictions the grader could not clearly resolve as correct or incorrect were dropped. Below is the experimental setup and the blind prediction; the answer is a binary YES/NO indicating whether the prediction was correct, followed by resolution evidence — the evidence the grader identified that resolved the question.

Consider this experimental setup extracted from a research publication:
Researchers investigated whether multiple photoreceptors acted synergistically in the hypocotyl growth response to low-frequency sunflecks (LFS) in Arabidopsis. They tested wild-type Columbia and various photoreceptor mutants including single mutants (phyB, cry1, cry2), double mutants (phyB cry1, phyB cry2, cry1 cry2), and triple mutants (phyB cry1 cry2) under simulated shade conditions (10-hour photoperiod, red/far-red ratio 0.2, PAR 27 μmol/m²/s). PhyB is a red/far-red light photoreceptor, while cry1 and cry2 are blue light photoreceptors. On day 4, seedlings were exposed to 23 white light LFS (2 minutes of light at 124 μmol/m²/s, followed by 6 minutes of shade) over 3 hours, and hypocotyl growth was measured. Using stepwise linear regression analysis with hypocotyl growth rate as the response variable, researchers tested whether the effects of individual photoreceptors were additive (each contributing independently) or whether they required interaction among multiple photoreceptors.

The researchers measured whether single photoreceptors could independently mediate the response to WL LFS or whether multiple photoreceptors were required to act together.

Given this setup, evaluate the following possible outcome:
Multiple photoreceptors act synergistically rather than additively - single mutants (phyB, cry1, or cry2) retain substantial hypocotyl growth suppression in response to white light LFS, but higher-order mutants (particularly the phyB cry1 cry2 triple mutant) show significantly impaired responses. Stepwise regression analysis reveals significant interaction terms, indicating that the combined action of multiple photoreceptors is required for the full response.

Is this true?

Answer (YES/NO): NO